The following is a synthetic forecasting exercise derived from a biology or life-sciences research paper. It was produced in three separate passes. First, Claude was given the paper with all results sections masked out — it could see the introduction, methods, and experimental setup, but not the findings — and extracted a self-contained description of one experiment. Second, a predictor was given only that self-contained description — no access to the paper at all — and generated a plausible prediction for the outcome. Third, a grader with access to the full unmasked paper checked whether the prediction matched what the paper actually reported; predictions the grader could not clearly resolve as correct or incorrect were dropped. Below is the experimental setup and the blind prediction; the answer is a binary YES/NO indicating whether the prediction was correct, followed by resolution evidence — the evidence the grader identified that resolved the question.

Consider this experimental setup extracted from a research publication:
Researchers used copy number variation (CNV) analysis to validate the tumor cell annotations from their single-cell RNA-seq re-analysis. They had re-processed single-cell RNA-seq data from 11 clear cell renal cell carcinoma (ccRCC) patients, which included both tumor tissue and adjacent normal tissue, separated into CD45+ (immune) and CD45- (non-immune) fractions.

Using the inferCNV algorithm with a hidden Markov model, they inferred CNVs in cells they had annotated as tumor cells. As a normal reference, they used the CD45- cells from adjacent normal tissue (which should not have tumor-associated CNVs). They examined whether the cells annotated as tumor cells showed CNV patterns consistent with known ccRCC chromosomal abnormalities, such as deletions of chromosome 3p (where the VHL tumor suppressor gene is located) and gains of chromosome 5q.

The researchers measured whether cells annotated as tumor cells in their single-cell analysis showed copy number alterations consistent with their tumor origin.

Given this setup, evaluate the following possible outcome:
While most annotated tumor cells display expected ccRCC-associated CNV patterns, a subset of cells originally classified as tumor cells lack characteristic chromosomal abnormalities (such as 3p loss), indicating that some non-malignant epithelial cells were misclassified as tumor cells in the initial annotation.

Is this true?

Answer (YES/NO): NO